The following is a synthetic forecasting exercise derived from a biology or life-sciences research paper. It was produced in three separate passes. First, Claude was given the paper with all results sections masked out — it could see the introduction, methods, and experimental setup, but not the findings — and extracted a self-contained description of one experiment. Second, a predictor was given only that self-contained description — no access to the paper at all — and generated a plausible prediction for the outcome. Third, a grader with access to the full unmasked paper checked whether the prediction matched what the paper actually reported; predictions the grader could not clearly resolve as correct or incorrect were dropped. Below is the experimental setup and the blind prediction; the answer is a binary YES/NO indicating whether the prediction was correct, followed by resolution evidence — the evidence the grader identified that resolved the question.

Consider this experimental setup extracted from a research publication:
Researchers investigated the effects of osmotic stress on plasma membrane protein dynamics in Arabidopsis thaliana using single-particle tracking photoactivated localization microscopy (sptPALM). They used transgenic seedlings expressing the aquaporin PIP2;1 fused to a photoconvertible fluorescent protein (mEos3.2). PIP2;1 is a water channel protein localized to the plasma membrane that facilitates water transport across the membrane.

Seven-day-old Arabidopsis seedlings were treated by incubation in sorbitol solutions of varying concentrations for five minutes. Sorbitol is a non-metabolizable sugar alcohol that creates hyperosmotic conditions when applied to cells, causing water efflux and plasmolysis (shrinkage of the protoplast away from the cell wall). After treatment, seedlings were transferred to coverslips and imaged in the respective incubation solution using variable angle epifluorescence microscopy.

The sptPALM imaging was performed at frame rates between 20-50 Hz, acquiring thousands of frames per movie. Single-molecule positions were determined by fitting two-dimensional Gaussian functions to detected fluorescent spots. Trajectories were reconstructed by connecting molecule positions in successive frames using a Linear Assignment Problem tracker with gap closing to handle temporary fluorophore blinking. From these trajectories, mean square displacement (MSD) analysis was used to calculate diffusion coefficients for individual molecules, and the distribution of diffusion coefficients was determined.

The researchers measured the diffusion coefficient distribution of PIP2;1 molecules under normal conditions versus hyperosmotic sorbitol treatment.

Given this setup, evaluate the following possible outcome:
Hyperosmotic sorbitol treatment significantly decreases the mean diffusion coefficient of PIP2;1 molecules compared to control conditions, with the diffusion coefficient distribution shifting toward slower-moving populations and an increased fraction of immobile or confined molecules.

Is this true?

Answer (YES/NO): NO